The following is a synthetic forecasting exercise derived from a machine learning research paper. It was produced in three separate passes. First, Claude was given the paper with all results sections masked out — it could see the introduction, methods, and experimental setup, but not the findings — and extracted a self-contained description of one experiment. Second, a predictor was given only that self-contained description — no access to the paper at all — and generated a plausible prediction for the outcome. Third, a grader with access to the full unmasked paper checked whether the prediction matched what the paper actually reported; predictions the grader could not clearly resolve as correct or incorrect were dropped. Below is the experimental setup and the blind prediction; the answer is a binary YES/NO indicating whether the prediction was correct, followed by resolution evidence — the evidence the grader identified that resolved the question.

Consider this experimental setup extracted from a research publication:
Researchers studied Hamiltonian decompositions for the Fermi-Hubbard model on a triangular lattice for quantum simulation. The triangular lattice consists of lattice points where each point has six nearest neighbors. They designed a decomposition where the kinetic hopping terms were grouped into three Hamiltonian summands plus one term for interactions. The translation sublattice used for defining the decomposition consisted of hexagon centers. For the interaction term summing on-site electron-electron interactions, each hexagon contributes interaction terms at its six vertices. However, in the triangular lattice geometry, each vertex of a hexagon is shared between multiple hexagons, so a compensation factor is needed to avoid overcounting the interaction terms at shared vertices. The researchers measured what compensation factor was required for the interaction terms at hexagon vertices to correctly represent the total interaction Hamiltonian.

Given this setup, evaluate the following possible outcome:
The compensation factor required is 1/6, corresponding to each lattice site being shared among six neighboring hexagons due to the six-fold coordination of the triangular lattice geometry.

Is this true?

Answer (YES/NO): NO